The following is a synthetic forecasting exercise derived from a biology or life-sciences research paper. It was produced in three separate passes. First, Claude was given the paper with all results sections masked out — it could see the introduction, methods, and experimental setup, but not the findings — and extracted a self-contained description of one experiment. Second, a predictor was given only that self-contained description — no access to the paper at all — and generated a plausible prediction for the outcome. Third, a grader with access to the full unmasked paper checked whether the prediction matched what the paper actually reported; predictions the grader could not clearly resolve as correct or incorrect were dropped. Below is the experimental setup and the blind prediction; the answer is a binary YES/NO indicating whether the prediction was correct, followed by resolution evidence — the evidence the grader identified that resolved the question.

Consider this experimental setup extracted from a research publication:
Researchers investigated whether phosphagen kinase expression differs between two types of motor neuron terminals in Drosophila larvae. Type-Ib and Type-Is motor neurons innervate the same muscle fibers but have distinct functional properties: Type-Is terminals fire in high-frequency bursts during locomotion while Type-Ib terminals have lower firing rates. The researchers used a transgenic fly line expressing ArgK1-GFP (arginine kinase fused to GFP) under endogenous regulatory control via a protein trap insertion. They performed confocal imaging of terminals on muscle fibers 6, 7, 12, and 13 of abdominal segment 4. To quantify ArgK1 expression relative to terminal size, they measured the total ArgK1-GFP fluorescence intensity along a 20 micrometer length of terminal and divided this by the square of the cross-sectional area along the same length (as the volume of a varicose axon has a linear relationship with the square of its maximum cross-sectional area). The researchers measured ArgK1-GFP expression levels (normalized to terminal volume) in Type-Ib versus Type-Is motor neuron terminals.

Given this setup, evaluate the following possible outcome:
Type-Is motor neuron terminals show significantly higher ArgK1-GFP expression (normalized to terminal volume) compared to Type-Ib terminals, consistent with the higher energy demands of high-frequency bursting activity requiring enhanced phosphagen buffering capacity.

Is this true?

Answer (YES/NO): NO